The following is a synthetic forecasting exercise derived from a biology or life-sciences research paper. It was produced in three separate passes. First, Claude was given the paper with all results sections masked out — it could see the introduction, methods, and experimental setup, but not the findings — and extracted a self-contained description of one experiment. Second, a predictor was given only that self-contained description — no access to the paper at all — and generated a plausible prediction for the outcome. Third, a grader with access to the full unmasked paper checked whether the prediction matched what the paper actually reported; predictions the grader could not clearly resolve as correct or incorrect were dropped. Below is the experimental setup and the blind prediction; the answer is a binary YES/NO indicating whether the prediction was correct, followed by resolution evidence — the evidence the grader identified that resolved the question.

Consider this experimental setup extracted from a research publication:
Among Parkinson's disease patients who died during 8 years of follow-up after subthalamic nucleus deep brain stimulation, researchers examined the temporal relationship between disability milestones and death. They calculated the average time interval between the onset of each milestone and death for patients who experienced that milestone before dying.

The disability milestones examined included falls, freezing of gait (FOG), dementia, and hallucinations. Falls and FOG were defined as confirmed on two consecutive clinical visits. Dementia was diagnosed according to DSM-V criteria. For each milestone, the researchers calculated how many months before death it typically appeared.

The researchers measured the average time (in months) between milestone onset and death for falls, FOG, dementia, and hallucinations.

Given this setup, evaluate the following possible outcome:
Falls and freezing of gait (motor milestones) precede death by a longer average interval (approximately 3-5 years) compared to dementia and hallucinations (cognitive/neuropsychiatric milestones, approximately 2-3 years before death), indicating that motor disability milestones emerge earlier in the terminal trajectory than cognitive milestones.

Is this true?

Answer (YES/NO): NO